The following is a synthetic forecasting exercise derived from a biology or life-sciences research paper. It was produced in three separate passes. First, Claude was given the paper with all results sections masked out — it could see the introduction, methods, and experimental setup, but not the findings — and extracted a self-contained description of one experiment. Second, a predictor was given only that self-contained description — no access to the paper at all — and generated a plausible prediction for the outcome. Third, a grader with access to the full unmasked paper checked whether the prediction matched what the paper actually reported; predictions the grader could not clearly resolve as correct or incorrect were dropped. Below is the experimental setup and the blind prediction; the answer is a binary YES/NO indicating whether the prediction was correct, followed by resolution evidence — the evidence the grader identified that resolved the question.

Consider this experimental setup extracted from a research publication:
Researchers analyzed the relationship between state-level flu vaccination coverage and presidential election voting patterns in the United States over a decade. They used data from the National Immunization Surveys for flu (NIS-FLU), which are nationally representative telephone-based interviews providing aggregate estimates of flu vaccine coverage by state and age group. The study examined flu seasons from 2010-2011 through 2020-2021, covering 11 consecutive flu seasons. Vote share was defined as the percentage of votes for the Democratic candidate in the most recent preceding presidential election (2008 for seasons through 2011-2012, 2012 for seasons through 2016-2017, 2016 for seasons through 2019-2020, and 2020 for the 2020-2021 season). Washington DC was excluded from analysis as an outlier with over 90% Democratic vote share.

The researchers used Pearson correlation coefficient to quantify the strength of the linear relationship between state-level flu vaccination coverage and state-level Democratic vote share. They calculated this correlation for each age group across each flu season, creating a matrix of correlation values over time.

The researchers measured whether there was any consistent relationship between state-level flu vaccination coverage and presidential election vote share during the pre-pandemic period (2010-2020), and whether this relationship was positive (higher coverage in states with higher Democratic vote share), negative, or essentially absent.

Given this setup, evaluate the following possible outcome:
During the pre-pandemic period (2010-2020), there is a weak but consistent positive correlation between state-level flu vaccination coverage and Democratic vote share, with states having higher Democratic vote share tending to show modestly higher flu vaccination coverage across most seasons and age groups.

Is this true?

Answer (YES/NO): NO